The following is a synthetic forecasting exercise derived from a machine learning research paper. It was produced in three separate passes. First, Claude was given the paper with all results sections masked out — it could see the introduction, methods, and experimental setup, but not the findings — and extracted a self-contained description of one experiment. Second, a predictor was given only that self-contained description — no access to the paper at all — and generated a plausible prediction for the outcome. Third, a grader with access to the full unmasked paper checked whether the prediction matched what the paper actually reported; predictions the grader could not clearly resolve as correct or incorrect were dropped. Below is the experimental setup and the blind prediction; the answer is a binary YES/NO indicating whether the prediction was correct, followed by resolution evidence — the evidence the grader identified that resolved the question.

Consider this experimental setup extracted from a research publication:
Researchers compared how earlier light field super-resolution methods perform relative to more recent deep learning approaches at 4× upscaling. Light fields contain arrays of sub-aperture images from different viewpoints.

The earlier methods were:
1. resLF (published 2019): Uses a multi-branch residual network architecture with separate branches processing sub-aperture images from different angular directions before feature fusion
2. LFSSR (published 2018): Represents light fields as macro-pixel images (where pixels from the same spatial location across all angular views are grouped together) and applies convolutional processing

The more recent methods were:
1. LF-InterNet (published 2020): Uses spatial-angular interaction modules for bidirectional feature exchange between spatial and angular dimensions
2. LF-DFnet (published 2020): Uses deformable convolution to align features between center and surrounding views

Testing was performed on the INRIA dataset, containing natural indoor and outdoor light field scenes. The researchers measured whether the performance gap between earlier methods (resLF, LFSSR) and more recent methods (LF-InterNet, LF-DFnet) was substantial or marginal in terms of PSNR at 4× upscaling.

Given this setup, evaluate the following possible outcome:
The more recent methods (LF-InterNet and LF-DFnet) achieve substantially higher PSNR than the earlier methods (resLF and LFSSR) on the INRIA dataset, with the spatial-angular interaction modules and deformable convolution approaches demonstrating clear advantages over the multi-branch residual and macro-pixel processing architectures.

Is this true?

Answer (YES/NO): NO